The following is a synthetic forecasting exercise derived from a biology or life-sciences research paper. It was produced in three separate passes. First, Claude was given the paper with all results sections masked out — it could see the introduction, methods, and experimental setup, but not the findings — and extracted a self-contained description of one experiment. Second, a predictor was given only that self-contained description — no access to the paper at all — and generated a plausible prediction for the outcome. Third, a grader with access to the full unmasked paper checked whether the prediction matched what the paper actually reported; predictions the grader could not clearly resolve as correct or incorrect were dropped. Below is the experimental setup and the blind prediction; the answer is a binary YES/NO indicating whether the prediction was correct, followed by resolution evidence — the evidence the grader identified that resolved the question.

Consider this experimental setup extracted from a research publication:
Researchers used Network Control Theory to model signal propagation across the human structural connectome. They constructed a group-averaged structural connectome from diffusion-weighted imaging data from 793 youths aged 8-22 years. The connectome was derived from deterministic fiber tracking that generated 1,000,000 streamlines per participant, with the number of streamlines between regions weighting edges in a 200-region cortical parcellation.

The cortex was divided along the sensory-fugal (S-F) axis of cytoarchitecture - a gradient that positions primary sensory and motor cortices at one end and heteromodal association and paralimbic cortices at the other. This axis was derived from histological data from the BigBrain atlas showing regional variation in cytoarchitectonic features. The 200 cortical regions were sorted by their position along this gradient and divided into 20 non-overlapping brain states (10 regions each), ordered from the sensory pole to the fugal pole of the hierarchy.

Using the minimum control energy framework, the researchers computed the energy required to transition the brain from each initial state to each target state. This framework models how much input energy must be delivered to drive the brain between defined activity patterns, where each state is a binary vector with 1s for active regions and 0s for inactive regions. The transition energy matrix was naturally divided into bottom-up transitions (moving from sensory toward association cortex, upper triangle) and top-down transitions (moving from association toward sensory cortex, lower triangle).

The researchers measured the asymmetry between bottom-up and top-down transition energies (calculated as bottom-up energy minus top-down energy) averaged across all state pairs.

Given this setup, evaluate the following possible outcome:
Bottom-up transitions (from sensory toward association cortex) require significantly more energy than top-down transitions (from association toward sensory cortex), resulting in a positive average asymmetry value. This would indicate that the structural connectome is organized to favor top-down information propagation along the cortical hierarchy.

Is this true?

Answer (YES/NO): NO